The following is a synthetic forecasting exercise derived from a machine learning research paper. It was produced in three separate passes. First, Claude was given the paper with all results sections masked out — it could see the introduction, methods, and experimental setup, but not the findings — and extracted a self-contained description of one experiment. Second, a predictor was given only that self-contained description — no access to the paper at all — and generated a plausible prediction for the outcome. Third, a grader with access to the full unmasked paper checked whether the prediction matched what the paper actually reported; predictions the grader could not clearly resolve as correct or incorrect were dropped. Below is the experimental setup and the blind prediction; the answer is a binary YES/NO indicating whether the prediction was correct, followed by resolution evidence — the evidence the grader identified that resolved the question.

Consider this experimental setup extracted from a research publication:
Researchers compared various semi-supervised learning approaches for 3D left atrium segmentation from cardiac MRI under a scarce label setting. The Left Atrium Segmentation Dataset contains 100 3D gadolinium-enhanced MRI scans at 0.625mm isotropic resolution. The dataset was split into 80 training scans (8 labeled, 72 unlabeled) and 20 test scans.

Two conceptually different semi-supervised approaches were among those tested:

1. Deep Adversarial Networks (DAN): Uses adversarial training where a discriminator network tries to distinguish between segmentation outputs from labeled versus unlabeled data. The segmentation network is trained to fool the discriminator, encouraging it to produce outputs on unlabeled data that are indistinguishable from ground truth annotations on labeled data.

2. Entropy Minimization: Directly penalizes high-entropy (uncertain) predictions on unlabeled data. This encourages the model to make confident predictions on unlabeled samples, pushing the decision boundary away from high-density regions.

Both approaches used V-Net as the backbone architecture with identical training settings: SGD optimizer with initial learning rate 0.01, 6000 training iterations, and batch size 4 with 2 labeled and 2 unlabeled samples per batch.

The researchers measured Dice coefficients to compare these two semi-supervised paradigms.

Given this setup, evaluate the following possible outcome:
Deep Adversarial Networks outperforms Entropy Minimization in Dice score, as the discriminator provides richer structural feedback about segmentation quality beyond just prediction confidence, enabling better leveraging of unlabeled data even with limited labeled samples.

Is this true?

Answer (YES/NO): NO